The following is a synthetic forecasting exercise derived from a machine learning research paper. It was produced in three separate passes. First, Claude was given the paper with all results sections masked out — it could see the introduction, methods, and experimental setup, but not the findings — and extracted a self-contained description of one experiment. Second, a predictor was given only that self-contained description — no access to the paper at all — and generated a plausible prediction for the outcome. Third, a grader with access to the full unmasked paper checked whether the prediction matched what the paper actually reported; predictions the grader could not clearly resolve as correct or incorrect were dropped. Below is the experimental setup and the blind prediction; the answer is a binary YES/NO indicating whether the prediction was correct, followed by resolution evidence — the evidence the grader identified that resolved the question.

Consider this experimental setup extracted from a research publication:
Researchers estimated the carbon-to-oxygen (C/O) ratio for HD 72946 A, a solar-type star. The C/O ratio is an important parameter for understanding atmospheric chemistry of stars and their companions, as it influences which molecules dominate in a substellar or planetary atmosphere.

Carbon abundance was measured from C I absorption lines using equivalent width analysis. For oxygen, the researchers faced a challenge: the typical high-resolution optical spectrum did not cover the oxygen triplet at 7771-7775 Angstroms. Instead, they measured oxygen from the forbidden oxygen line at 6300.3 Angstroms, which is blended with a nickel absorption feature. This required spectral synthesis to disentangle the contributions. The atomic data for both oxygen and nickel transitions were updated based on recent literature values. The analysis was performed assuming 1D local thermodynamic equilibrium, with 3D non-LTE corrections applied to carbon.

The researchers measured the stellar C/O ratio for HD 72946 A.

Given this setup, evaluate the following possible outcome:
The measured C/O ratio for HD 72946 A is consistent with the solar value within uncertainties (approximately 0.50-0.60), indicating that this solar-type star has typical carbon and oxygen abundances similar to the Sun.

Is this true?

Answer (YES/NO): YES